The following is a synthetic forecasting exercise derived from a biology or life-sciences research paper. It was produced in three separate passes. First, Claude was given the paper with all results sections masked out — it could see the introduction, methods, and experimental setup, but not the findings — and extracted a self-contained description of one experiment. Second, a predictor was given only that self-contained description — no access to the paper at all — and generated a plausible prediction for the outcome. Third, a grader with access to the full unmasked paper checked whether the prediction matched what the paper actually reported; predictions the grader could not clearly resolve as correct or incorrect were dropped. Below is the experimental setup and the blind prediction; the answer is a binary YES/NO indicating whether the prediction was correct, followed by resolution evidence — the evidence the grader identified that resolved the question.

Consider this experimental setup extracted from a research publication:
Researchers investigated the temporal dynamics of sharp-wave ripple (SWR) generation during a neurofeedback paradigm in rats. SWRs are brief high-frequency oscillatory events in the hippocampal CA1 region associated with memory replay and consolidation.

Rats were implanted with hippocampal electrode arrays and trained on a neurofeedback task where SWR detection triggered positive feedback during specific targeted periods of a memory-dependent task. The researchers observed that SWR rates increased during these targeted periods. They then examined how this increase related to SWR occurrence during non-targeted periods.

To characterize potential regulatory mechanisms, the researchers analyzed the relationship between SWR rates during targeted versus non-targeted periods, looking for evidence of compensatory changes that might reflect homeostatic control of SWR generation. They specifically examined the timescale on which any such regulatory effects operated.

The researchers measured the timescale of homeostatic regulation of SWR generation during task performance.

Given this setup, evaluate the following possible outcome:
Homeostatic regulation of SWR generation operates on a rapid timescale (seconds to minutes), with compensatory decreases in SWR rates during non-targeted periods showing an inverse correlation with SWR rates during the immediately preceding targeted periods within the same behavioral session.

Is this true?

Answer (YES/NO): NO